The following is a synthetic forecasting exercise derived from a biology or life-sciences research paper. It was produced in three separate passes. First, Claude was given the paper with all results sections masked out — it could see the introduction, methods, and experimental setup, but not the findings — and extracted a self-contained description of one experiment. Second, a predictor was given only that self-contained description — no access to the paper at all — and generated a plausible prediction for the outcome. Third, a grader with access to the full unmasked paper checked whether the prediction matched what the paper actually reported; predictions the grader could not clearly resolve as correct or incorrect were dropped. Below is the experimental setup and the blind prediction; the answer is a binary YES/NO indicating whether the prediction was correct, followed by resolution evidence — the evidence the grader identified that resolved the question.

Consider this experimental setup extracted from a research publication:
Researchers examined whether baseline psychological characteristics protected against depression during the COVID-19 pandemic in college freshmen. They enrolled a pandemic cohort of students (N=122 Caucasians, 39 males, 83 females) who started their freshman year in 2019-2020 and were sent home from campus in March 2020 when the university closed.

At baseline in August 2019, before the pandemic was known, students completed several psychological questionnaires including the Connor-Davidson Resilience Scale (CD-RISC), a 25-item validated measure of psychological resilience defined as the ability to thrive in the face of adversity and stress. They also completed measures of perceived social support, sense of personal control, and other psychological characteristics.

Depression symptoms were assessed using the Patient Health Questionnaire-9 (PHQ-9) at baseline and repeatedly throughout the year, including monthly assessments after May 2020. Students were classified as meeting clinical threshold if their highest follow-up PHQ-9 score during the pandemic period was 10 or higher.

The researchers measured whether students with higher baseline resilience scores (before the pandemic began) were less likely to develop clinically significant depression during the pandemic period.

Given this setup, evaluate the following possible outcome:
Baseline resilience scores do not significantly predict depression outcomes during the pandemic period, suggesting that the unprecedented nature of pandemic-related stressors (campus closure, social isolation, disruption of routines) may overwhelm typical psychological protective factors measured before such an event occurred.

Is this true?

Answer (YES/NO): NO